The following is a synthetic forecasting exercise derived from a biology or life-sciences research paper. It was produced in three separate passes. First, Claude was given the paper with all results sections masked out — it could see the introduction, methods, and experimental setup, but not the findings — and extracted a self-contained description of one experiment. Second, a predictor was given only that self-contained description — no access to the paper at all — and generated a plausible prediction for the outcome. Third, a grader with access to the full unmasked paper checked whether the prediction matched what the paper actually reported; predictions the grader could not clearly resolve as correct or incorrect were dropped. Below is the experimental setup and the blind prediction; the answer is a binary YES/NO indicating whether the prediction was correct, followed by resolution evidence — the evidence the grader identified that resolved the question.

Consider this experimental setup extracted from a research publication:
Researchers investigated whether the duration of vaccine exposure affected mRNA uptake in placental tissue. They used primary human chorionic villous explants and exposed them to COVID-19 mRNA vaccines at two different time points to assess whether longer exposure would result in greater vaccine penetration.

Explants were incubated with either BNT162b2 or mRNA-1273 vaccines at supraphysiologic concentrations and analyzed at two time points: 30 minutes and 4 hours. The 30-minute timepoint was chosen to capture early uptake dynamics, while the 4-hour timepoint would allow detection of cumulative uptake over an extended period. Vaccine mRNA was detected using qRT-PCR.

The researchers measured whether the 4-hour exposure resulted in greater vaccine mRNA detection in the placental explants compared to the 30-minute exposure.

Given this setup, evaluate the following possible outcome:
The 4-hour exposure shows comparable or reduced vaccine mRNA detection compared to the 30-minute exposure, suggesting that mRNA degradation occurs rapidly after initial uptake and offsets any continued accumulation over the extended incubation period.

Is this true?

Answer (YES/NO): YES